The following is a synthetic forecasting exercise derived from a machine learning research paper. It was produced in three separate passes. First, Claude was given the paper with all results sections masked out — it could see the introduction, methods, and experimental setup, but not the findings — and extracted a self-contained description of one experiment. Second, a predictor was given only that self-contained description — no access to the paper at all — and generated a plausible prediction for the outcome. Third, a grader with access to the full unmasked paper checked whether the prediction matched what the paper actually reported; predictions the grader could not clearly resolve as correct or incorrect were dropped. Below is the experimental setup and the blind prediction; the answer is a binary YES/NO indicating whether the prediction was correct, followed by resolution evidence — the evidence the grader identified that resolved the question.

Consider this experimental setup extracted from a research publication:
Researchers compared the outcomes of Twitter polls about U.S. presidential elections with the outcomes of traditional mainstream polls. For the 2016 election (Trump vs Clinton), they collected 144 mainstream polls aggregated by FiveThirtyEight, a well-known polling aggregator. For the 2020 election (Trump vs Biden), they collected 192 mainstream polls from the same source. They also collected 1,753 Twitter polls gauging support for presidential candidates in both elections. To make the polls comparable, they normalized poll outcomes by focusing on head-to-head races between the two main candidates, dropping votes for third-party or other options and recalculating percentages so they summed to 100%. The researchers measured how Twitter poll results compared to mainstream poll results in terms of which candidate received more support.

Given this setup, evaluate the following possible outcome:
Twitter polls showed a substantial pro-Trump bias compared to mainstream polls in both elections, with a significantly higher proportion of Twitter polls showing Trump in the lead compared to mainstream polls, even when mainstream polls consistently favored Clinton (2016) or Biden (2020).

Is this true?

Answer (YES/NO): YES